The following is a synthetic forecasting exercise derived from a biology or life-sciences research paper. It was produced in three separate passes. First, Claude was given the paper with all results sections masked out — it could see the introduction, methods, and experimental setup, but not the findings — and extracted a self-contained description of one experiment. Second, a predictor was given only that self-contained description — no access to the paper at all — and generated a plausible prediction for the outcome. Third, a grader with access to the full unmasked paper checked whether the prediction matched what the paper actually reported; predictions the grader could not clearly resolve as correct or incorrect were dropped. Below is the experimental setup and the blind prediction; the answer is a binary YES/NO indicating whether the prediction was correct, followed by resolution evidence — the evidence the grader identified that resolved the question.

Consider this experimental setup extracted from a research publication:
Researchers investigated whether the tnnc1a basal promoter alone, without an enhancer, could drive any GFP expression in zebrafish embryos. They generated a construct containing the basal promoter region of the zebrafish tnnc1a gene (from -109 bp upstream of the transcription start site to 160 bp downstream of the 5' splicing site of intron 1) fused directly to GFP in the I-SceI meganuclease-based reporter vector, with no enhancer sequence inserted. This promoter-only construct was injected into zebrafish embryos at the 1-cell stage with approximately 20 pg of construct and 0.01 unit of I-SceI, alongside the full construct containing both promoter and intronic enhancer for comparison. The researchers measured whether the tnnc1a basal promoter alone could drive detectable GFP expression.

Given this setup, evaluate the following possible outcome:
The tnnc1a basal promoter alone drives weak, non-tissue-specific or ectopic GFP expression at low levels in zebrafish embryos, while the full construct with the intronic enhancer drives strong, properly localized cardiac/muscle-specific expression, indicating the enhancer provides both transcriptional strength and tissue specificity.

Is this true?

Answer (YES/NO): NO